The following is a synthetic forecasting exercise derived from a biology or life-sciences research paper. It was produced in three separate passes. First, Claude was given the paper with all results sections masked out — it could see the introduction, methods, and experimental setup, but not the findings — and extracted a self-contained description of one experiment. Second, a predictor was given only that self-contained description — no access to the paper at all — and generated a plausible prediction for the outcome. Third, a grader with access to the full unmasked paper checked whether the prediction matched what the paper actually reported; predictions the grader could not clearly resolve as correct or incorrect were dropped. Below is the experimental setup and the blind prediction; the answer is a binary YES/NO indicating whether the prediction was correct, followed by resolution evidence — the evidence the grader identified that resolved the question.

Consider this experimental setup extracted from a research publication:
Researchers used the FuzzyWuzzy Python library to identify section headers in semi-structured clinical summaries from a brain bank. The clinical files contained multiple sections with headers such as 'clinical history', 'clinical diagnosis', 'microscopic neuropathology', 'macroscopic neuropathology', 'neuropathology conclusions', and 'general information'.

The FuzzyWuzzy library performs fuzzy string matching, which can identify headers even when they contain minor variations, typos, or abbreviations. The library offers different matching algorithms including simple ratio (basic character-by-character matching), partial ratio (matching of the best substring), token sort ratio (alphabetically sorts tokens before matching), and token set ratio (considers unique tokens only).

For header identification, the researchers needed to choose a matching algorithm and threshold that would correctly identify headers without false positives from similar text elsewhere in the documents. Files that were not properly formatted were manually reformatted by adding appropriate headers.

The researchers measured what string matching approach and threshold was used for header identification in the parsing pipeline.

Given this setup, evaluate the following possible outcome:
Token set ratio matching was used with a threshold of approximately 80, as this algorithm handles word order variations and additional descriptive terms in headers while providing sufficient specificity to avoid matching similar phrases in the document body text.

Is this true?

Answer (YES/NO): NO